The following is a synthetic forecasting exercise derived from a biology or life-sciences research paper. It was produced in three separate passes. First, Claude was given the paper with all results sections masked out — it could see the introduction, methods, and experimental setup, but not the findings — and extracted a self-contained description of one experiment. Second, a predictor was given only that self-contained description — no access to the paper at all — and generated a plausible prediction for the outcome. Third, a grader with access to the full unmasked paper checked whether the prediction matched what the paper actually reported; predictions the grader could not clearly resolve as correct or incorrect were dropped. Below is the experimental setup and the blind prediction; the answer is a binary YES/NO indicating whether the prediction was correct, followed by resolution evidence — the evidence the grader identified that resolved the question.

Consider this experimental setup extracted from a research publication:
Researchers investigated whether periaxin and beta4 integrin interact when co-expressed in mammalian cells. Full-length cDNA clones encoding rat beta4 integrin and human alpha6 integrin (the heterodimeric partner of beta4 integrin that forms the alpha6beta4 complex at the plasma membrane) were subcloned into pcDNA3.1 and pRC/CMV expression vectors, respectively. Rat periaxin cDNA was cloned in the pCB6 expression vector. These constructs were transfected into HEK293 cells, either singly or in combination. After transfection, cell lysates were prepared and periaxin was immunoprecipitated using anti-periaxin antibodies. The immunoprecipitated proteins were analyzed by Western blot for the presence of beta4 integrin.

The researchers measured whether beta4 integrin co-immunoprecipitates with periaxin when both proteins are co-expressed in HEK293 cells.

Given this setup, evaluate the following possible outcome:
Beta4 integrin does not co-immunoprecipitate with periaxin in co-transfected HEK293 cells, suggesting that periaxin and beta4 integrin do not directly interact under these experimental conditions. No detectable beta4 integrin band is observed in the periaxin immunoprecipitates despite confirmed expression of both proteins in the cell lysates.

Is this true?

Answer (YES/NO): NO